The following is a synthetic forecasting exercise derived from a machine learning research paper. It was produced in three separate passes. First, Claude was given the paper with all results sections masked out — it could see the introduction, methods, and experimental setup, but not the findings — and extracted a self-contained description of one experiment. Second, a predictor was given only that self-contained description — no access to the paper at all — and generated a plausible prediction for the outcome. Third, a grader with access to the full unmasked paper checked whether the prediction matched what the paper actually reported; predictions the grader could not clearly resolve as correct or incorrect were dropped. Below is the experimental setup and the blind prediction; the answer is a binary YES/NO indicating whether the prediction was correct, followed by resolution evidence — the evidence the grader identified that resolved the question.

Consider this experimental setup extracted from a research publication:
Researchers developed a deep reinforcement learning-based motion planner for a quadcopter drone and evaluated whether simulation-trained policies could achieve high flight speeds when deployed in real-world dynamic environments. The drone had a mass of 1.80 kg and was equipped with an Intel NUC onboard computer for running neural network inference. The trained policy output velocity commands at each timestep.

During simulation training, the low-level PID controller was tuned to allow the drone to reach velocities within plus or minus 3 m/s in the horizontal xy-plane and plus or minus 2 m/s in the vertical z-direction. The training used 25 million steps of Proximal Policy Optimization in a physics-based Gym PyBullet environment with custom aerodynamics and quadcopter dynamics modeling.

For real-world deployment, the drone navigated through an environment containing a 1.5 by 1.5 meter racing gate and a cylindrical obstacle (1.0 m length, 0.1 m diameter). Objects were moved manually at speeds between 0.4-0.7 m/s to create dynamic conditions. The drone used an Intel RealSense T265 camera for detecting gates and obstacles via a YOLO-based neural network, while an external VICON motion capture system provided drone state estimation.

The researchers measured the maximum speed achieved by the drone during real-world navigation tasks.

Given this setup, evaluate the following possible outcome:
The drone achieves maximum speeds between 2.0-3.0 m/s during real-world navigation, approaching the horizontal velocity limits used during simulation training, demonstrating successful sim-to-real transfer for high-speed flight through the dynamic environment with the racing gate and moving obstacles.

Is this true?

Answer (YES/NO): YES